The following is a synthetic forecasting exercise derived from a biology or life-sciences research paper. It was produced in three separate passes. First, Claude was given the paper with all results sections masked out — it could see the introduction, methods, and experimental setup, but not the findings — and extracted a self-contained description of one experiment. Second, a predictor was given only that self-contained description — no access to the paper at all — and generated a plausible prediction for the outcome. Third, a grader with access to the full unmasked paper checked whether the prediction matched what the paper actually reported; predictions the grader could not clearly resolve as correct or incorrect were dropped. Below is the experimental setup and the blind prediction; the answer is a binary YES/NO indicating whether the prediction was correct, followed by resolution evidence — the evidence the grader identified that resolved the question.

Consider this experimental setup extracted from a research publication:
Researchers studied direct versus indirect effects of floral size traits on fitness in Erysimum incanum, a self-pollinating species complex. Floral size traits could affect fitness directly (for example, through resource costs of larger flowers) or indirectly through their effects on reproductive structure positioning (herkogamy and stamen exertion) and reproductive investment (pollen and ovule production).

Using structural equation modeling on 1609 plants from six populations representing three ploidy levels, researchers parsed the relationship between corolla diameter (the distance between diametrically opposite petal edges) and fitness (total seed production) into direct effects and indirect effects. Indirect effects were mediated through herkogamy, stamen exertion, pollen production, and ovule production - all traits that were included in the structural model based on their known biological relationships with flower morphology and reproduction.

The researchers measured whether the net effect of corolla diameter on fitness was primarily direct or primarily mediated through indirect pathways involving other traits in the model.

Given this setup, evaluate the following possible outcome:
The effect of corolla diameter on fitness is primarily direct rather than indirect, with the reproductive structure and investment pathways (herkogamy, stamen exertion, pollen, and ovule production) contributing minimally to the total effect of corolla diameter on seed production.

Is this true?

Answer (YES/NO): NO